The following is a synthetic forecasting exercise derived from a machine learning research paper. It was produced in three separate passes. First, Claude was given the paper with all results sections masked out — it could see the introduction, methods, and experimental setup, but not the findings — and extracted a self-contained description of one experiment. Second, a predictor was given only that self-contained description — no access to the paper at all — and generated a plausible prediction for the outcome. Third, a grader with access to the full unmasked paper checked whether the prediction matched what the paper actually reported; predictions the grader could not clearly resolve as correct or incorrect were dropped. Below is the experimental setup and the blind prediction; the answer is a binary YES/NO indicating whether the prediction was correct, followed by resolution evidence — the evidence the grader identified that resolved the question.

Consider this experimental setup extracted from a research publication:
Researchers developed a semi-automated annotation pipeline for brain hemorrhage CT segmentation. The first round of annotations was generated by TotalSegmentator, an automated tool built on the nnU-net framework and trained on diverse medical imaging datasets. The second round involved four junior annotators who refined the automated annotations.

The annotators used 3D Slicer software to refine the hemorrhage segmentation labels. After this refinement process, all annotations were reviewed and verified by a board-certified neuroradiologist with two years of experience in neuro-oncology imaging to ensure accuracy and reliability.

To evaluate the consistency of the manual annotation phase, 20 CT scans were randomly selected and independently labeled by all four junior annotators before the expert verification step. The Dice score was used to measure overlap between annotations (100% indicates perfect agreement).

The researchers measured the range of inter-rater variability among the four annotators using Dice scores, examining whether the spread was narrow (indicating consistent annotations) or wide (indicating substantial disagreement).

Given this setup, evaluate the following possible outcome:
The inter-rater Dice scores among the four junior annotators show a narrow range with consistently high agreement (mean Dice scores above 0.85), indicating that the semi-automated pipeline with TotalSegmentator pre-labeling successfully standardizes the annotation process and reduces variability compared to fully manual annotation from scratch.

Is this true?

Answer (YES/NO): NO